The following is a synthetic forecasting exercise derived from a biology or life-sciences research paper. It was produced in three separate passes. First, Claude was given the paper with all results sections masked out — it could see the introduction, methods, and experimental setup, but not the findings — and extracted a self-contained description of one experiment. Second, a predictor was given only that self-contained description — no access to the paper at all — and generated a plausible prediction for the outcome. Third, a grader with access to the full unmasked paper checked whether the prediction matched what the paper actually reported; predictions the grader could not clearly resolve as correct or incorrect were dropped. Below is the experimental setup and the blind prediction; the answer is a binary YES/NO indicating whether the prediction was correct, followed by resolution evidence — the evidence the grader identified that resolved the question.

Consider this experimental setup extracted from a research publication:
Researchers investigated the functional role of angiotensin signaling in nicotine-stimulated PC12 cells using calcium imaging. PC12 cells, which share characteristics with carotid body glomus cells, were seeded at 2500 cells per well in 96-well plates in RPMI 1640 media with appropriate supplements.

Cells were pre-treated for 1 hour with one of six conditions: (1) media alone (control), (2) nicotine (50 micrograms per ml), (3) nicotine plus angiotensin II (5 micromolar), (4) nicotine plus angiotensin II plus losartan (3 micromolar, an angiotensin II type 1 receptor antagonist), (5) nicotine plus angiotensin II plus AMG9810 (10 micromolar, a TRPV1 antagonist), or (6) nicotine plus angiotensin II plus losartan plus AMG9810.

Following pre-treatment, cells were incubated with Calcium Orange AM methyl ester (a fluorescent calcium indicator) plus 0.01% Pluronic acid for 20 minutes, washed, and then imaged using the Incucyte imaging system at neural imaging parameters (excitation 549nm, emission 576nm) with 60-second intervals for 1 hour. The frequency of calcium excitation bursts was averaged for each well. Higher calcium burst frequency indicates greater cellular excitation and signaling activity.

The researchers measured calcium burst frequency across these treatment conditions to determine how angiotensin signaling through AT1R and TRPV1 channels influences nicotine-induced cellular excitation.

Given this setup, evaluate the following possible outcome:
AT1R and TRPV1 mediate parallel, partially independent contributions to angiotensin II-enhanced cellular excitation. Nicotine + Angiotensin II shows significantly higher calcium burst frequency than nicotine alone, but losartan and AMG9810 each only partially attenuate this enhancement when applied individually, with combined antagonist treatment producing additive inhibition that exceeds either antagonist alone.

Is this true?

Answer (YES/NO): NO